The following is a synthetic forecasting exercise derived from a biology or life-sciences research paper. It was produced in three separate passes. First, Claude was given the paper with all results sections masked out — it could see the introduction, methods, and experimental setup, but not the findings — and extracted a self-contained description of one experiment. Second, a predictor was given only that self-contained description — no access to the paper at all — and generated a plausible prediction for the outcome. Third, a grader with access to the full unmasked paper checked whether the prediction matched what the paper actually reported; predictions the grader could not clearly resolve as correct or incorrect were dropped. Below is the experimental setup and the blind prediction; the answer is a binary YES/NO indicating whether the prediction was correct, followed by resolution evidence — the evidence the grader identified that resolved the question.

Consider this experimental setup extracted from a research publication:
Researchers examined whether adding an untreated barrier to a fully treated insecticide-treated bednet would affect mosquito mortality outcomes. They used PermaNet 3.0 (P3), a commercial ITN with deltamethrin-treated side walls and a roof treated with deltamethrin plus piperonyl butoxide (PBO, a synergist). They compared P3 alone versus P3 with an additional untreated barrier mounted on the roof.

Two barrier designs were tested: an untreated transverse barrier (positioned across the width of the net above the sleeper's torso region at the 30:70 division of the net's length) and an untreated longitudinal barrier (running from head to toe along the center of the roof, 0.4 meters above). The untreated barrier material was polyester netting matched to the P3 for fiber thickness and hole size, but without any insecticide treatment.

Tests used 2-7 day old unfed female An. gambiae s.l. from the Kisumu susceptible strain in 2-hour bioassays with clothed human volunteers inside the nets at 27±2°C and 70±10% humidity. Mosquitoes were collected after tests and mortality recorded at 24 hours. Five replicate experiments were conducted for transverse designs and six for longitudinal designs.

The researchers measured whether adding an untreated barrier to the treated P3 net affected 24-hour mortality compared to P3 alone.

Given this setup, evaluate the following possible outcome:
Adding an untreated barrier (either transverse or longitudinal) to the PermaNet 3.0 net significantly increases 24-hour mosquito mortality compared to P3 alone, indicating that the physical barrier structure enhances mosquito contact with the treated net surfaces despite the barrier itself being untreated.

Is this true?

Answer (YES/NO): NO